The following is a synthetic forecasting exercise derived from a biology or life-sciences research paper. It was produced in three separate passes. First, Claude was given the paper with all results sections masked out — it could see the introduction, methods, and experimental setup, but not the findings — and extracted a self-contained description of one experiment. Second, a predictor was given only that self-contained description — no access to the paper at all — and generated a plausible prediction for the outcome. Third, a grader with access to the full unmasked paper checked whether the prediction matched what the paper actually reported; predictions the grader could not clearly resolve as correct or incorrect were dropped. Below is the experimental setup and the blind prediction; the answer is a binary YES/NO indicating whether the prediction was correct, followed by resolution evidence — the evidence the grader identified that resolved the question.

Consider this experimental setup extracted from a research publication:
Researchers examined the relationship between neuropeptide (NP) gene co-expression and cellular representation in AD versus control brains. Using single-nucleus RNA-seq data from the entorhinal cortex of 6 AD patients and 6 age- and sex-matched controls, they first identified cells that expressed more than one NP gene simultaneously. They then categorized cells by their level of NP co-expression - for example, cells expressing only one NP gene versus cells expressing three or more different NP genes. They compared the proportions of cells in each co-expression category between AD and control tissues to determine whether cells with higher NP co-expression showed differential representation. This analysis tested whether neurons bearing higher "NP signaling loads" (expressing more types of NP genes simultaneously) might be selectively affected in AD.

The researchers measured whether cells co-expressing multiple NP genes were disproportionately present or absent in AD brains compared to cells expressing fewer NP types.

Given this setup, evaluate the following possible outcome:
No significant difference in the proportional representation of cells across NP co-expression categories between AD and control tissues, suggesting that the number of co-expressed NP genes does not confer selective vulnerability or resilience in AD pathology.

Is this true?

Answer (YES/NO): NO